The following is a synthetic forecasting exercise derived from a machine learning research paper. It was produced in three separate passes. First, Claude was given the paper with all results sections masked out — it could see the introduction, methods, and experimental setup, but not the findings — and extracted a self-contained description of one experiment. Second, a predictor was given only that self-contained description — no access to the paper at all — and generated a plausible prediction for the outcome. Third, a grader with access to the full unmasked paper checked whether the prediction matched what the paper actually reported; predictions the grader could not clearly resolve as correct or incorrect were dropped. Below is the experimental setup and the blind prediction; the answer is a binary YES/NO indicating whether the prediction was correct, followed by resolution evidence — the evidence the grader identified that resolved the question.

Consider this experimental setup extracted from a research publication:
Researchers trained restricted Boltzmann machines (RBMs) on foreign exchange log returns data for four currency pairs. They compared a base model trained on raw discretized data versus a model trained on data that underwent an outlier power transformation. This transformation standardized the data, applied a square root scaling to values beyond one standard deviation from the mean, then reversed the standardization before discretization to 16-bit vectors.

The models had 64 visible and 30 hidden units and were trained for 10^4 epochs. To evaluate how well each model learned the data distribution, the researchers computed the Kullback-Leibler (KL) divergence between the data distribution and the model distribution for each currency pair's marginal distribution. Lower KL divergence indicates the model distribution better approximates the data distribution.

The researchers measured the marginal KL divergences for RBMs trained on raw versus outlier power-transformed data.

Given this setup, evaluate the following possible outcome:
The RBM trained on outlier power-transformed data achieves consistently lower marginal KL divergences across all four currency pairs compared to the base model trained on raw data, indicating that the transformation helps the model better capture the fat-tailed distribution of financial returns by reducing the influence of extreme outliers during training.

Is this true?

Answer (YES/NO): YES